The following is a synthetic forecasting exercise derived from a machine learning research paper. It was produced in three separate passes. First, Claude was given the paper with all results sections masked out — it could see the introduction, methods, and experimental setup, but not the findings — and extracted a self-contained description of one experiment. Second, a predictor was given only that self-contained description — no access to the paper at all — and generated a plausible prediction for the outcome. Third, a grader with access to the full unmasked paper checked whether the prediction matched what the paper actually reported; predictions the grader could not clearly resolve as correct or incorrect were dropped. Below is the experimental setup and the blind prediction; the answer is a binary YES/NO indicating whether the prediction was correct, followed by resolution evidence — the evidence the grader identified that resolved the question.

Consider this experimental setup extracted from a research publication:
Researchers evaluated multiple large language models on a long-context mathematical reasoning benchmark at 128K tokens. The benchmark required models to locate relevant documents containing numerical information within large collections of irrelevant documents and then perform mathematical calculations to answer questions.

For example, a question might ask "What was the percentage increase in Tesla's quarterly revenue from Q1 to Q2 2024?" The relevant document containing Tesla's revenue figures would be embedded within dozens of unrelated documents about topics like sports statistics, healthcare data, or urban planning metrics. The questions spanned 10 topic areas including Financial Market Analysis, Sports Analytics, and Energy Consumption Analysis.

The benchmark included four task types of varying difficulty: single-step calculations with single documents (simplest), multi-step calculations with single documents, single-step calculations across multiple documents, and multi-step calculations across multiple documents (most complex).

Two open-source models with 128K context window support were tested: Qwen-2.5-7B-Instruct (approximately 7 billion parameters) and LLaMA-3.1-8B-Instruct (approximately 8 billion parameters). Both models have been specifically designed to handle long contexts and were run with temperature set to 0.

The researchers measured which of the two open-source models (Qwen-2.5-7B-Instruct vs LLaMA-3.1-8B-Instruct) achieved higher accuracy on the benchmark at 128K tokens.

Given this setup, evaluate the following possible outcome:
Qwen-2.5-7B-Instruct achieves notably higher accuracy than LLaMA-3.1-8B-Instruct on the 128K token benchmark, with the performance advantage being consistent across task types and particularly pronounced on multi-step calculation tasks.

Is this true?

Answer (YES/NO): NO